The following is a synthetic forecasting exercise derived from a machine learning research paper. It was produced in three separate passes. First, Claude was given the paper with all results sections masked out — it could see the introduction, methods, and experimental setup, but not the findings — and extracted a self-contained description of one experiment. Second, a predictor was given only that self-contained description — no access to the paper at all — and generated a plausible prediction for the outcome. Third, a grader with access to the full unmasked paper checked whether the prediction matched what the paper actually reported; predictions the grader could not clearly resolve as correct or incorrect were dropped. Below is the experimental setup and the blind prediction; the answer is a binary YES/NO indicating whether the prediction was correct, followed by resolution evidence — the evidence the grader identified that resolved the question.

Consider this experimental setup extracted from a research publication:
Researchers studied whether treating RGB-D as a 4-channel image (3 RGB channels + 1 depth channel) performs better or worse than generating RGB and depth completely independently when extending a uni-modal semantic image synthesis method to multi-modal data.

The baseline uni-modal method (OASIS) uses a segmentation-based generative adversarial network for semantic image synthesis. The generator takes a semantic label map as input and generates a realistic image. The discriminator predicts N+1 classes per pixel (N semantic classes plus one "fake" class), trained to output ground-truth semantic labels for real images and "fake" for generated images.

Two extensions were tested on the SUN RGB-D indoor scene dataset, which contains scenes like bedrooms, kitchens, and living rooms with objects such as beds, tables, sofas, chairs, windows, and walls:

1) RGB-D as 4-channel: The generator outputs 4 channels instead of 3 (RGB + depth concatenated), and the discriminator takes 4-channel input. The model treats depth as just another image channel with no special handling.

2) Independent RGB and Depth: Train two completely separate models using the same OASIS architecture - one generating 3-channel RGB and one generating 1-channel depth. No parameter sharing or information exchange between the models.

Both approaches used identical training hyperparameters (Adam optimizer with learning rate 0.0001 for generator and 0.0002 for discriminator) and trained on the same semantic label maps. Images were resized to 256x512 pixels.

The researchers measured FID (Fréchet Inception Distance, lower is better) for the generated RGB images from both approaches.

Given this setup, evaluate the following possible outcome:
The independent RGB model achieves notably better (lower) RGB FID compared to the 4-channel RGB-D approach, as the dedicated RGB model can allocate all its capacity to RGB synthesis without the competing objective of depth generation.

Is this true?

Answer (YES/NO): NO